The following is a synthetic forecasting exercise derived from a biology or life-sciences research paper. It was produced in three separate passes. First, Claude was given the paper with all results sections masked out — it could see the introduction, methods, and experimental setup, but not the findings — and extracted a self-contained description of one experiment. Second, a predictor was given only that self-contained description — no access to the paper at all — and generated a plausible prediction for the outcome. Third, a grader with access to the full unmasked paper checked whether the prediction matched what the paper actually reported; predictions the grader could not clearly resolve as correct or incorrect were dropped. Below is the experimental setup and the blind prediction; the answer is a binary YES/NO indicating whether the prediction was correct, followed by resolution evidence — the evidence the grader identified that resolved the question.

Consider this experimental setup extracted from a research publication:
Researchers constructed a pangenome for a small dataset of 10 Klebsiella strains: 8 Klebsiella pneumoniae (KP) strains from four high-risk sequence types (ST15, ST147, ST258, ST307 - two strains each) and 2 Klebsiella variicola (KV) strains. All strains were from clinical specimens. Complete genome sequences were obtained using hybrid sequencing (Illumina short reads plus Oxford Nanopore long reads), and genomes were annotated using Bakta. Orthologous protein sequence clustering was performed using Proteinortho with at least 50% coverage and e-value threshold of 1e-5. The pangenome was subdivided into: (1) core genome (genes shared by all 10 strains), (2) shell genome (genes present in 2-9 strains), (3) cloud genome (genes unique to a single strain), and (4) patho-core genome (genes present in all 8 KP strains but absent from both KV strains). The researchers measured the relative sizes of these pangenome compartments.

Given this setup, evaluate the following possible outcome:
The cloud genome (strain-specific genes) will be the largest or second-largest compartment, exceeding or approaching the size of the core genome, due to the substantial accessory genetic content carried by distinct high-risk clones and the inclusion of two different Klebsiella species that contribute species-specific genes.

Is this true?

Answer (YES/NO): NO